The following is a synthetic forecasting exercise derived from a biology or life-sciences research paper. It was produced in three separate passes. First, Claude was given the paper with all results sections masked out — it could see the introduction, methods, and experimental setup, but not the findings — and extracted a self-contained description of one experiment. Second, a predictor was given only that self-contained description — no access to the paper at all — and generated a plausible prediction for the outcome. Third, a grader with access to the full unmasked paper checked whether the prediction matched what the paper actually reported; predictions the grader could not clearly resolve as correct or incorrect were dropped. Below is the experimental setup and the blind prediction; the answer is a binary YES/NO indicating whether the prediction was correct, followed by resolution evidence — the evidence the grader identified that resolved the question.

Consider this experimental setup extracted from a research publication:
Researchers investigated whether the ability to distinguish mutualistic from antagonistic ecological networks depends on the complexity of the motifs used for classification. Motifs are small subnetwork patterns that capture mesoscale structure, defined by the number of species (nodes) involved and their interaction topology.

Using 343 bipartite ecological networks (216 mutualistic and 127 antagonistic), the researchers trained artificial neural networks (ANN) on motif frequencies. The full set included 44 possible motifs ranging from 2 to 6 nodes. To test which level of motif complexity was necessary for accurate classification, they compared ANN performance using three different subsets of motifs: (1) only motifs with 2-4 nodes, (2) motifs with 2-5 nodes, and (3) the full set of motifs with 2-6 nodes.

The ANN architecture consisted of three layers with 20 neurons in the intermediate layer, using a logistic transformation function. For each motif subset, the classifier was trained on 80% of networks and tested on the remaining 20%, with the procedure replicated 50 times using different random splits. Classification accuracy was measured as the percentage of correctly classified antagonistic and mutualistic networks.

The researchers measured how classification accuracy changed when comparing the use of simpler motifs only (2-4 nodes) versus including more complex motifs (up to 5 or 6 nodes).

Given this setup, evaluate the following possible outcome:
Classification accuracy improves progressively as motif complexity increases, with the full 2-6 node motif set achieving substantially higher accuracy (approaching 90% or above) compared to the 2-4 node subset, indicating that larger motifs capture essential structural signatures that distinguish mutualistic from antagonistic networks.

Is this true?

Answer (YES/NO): NO